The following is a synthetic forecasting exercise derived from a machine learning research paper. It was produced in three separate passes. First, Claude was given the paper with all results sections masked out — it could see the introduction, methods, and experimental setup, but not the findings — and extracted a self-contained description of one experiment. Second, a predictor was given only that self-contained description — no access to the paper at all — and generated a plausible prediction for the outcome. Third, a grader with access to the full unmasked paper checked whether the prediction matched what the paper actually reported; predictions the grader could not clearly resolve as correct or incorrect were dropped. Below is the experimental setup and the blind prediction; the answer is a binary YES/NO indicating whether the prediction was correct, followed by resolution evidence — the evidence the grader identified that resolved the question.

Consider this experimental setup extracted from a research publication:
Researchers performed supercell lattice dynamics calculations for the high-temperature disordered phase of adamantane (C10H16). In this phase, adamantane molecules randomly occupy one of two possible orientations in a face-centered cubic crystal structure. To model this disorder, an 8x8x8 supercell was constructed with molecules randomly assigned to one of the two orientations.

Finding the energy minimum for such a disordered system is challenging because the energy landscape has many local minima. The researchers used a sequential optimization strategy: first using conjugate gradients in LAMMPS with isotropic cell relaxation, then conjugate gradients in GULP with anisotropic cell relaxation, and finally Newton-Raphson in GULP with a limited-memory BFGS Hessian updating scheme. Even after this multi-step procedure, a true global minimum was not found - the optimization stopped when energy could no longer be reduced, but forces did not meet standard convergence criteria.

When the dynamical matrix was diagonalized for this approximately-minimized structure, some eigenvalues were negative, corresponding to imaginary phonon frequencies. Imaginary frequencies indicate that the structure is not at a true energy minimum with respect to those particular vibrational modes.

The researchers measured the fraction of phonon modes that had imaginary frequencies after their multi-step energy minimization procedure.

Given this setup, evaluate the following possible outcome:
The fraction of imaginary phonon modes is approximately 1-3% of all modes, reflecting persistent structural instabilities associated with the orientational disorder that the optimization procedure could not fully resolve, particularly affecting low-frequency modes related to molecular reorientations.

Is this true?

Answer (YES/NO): NO